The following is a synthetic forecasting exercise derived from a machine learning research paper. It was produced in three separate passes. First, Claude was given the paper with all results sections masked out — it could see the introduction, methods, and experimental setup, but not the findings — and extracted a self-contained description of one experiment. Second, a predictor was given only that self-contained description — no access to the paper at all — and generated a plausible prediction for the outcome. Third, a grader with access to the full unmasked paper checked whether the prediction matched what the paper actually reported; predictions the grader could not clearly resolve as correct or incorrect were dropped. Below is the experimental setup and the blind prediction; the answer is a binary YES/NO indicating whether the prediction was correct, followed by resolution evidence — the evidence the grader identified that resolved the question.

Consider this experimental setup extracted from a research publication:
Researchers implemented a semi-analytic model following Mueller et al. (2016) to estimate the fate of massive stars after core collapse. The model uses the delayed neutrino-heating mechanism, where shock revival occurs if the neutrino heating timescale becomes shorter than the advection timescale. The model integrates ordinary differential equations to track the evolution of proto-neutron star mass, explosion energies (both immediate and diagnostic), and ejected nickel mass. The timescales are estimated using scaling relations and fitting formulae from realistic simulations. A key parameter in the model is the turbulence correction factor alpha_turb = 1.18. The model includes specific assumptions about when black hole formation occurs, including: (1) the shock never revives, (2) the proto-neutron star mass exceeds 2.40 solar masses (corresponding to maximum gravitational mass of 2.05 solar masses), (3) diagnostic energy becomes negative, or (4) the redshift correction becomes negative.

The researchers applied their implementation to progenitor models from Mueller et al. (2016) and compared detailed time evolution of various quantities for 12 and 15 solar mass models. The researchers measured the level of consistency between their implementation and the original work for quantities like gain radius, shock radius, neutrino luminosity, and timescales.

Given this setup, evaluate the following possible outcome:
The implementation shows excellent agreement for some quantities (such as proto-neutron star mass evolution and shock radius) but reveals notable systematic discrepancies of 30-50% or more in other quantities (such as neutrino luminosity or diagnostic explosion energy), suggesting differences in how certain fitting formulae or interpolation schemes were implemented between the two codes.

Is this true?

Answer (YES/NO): NO